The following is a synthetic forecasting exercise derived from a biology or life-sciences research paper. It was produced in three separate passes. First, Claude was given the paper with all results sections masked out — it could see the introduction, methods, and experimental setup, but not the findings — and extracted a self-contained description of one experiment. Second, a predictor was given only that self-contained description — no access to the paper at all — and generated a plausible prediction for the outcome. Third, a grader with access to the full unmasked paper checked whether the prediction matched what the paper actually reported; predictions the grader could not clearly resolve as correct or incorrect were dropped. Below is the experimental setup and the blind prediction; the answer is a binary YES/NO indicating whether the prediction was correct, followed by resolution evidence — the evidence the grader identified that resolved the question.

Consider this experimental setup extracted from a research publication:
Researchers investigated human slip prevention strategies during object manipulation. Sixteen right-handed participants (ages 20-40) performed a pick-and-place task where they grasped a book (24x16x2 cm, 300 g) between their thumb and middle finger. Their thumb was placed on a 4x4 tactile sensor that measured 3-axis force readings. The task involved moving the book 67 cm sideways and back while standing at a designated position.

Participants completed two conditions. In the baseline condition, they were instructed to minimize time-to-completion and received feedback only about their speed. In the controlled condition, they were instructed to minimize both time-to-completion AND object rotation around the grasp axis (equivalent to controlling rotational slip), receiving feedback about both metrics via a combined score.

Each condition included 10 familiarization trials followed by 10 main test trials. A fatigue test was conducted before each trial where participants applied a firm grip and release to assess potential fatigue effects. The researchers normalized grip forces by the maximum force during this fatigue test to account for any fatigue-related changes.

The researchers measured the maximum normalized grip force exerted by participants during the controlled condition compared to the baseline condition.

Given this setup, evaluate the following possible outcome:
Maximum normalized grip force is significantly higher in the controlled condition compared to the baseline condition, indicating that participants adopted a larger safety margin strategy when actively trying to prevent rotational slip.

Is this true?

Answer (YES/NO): NO